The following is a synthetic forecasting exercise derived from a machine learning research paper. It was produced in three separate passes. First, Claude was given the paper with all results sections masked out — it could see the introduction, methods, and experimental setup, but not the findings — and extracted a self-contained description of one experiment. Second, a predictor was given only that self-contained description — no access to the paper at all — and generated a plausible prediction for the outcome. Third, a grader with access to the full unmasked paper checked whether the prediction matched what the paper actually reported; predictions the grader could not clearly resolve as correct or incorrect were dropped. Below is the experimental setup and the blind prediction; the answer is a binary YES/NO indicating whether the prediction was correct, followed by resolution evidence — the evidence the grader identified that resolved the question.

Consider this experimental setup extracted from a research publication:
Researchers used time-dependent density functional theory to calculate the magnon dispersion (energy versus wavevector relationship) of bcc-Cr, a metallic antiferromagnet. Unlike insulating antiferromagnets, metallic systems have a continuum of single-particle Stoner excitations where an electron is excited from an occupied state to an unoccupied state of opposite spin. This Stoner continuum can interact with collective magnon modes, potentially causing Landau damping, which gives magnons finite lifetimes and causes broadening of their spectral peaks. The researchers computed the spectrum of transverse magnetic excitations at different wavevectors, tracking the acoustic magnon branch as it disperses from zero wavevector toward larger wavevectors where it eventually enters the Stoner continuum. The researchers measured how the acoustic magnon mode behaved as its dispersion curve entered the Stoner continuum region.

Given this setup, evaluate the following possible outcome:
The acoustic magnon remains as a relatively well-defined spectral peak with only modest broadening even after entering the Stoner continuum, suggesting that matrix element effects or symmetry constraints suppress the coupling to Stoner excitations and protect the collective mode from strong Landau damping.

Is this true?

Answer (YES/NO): NO